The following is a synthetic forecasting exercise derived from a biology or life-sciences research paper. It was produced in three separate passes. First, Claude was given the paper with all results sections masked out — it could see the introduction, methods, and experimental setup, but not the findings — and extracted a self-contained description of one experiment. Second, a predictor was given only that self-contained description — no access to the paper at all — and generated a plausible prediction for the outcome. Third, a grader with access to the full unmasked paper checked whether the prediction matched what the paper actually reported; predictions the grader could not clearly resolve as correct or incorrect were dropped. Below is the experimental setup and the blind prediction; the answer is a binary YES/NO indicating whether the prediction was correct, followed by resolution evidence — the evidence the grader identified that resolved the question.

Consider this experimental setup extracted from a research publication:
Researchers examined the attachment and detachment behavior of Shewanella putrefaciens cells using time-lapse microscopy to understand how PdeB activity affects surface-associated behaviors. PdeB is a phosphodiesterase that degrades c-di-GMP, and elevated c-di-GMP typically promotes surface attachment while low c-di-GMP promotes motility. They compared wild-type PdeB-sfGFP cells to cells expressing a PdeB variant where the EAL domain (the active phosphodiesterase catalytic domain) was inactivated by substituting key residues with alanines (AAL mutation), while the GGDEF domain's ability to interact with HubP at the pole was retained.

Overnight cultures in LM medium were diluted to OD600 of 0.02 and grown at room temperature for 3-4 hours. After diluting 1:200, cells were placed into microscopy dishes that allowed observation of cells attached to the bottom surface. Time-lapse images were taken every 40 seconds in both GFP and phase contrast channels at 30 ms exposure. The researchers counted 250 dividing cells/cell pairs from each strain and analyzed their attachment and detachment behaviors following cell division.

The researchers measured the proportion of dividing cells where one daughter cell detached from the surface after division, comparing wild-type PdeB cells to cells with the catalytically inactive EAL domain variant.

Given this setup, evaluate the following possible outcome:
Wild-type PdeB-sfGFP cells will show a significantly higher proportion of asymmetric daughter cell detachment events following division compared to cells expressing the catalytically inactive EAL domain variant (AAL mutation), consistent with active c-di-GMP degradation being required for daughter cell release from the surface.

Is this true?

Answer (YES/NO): YES